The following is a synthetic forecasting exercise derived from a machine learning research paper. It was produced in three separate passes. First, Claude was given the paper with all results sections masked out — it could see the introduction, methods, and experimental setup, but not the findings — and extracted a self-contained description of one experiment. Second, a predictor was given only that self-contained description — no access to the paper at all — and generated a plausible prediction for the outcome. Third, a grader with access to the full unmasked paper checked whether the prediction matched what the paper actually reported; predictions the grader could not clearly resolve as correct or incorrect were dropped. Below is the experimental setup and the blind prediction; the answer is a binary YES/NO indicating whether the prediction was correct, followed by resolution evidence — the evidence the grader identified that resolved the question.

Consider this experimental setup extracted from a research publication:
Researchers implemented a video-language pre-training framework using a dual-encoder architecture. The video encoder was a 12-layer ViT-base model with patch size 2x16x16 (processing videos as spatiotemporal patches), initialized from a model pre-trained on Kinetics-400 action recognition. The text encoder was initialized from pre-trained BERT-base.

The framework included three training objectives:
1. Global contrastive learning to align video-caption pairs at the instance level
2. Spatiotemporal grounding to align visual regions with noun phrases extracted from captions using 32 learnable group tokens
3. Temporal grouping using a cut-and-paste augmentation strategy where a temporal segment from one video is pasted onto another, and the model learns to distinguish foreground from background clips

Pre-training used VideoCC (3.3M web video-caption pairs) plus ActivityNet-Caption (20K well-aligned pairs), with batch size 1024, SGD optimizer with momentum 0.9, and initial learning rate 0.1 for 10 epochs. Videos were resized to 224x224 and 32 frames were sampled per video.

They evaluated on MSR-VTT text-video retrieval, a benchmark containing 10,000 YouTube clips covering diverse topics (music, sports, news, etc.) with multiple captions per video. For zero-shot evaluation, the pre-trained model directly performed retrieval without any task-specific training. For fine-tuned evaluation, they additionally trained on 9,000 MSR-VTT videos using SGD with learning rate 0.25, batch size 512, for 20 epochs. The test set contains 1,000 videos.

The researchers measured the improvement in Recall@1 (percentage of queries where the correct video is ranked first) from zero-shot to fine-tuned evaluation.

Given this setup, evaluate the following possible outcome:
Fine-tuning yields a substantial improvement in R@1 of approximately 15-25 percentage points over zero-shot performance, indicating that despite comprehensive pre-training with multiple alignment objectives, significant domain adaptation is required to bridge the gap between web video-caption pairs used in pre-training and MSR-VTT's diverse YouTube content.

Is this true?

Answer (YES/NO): NO